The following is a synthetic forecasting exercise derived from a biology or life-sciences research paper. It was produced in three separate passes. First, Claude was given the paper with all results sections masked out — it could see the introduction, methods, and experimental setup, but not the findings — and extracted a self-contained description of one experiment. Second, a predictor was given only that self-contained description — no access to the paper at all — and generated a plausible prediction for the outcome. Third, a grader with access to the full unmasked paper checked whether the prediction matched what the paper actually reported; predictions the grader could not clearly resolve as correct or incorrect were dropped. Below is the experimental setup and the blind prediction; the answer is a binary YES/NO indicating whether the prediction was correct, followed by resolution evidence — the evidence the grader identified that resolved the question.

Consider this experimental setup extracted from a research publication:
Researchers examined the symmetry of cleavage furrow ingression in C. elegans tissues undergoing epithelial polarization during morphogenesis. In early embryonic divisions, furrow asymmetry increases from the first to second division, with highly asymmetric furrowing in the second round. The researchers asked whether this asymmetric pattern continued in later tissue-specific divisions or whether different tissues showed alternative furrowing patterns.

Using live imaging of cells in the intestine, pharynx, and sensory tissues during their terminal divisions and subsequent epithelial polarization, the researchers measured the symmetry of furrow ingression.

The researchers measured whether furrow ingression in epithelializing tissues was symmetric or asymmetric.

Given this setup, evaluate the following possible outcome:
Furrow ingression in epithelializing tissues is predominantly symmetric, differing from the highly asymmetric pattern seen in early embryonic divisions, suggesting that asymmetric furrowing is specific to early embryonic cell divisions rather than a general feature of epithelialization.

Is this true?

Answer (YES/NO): YES